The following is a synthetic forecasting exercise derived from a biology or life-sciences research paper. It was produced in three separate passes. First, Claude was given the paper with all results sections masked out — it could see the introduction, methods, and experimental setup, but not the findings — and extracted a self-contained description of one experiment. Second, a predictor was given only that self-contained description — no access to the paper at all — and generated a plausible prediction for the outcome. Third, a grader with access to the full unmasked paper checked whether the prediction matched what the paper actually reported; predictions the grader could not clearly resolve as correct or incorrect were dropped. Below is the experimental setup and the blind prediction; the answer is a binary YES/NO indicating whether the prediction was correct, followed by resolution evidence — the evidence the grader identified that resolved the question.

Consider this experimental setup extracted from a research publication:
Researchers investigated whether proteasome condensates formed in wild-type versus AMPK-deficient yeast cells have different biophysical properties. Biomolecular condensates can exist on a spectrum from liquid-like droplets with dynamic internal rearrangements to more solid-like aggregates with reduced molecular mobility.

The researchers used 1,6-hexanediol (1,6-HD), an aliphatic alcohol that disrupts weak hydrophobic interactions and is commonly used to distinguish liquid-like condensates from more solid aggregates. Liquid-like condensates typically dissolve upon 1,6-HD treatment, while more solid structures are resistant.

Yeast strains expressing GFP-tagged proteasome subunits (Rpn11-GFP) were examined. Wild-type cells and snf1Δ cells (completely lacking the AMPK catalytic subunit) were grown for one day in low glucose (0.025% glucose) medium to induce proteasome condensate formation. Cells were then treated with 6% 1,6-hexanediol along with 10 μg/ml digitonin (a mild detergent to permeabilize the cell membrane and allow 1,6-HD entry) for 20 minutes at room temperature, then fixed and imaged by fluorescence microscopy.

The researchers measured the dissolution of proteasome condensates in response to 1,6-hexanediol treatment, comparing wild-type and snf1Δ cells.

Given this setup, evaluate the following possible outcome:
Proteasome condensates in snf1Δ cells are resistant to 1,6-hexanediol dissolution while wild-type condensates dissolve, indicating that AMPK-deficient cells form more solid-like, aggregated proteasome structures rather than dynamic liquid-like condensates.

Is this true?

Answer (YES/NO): YES